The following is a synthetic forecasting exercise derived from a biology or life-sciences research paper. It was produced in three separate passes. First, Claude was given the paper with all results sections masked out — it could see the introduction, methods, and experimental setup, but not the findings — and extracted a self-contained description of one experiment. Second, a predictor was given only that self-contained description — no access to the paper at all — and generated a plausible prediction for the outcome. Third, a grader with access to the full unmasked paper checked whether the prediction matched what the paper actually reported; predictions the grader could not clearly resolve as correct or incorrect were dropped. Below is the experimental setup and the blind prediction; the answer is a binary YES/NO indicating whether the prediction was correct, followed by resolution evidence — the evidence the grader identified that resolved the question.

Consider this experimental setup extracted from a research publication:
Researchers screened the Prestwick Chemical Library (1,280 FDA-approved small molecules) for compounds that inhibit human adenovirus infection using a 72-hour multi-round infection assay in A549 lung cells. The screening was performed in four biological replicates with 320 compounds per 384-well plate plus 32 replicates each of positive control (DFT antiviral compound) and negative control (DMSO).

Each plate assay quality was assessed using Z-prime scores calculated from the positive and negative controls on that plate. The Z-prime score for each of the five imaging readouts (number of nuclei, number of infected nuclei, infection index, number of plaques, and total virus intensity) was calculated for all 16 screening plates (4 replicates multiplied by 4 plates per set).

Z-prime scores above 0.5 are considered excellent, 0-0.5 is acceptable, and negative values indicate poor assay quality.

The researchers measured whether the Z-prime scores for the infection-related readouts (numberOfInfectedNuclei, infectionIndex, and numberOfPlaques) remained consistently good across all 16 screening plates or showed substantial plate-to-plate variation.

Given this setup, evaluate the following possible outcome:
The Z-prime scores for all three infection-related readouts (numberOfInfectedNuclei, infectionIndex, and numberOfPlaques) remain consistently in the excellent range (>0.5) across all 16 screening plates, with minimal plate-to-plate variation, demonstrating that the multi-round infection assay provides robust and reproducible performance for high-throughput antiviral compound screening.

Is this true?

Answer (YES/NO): NO